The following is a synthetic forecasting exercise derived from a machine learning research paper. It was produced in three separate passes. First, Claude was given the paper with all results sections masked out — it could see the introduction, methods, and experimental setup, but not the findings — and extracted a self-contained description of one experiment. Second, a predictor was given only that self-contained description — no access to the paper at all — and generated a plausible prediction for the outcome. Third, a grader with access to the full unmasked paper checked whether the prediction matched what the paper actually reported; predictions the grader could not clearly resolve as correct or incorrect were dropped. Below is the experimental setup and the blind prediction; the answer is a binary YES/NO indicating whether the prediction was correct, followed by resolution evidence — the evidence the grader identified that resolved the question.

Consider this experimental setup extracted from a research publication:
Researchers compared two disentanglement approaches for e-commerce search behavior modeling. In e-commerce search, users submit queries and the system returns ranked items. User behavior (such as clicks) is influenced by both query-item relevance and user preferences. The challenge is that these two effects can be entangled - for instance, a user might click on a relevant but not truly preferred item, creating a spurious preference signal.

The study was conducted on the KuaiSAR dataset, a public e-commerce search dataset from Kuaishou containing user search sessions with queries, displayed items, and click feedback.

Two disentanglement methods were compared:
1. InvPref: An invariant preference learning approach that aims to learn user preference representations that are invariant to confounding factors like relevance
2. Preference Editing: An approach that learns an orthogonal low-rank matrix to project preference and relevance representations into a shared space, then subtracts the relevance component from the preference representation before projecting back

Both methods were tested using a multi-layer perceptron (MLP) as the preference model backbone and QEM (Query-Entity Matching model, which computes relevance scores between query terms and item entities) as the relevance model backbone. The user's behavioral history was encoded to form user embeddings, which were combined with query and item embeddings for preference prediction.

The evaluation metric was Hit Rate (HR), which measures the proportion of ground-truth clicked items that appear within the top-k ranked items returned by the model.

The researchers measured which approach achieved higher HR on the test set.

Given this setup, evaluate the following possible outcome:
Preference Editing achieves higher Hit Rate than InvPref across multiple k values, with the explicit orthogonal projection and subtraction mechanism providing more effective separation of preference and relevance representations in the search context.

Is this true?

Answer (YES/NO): NO